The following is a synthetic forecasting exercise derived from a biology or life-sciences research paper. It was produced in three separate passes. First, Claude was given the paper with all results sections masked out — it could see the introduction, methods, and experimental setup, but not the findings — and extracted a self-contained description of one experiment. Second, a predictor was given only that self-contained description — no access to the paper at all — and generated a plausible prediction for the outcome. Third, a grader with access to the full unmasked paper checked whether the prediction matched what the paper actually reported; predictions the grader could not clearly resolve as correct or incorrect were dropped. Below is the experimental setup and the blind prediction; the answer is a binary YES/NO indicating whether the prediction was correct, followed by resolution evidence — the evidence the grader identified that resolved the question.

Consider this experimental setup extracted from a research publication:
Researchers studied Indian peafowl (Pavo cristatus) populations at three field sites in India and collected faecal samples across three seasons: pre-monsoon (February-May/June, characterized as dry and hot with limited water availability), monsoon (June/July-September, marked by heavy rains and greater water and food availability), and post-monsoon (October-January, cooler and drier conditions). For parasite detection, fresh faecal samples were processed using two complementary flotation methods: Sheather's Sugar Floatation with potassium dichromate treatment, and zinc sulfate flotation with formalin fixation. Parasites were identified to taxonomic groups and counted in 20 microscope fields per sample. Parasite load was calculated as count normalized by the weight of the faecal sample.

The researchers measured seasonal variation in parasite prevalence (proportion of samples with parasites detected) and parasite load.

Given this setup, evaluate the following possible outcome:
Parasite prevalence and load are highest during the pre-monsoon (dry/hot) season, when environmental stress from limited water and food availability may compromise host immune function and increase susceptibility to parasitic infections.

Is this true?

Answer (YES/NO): NO